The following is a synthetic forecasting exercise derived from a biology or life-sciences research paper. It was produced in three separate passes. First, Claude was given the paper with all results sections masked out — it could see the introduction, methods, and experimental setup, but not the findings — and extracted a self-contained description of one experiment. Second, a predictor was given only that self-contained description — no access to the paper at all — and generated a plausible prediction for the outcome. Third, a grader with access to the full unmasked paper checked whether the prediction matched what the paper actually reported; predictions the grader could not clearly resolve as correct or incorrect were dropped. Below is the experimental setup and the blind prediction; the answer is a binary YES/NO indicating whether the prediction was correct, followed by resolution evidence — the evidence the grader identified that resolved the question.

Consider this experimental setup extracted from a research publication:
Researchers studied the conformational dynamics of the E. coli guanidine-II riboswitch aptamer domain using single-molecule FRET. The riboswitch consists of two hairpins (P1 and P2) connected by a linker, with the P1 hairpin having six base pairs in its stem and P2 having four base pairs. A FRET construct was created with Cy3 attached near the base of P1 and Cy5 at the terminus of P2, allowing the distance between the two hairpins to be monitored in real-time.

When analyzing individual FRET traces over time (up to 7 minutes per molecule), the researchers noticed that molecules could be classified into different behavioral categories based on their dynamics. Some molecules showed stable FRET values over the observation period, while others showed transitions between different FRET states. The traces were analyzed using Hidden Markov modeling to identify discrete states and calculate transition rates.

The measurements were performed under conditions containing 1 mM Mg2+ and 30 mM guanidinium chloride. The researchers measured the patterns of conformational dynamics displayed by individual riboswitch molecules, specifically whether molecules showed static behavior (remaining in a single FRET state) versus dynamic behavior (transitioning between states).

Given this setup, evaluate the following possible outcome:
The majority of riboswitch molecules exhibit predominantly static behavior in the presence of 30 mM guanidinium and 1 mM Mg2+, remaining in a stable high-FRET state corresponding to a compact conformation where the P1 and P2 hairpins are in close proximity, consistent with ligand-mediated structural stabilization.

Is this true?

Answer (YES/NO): NO